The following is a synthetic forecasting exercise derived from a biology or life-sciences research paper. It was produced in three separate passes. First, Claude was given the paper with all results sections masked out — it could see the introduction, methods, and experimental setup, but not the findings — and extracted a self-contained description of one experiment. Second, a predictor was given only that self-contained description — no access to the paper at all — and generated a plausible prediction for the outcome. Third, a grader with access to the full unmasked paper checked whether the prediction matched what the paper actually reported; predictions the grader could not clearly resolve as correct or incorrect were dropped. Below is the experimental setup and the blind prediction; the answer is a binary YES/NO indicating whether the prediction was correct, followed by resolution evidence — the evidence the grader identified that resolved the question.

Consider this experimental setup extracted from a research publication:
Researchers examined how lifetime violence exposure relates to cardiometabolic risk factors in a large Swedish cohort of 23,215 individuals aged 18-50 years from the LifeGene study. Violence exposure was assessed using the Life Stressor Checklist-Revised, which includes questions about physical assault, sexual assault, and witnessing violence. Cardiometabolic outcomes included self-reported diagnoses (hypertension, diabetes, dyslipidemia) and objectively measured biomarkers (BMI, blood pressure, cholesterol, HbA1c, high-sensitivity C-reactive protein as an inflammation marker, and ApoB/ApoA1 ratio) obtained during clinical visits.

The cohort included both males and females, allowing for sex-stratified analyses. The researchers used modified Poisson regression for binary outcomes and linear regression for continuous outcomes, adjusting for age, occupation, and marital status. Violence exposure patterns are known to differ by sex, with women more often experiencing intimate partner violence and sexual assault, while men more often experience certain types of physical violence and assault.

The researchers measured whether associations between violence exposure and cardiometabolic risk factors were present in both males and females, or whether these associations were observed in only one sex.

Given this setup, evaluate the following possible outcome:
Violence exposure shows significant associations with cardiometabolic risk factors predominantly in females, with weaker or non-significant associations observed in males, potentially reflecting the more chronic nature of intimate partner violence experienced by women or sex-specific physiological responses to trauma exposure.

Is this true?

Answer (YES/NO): NO